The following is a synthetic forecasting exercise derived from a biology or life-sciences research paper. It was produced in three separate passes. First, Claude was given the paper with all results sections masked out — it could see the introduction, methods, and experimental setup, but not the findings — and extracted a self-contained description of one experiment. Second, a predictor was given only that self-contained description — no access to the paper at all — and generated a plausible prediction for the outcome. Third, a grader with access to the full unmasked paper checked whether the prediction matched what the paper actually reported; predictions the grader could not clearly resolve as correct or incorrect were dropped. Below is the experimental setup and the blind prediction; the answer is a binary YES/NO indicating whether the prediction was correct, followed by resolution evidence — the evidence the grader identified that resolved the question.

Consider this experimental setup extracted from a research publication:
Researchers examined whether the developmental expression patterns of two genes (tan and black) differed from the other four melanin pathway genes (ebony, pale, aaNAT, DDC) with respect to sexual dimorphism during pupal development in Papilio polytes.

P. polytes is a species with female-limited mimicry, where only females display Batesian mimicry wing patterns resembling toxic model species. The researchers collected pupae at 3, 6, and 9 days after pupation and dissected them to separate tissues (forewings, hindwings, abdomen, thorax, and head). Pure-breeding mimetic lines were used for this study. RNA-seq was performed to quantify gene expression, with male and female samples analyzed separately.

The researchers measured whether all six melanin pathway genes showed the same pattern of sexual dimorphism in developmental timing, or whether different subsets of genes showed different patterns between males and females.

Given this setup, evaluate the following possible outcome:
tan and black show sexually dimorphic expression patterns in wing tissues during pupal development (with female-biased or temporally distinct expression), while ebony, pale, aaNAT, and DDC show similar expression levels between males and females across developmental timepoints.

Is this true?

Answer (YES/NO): NO